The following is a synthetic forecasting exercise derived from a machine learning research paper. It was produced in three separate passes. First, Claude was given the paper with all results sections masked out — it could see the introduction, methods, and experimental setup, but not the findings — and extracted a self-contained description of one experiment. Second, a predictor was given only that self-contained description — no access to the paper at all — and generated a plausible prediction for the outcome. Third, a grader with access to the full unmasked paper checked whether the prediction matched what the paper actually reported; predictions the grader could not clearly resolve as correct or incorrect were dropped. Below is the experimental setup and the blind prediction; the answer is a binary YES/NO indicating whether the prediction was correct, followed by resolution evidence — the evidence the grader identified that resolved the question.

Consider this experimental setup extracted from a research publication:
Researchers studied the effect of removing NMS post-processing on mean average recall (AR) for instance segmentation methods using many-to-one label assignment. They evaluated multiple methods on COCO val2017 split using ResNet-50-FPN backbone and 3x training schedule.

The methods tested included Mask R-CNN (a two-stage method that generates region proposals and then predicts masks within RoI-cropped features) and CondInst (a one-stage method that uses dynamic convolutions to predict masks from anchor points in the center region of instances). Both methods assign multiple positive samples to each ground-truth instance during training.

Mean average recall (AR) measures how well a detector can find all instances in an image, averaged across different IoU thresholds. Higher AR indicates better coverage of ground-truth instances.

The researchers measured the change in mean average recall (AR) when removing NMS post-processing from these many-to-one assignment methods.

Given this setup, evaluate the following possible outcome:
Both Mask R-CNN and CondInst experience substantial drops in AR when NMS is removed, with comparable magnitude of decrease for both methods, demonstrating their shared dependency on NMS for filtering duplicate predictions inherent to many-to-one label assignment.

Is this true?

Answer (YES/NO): NO